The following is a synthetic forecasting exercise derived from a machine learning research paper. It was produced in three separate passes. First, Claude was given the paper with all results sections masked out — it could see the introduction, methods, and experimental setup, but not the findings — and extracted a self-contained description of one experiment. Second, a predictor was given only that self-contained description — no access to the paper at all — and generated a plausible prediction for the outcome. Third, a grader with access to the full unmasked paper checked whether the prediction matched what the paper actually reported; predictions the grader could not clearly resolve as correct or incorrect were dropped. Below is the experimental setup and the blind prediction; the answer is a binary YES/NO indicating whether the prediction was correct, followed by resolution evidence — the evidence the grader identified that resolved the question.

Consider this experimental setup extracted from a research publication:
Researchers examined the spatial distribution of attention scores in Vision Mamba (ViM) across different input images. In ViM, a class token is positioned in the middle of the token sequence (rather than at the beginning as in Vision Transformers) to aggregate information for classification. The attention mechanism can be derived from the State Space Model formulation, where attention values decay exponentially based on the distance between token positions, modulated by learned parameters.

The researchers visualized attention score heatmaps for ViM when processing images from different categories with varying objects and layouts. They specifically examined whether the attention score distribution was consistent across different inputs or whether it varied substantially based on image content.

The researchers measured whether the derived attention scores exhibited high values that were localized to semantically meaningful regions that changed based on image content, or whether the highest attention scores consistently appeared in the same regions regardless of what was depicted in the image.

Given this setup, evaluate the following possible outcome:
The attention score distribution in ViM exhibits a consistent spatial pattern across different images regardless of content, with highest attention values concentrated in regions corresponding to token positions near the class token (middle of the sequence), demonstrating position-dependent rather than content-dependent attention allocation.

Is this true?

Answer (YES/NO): YES